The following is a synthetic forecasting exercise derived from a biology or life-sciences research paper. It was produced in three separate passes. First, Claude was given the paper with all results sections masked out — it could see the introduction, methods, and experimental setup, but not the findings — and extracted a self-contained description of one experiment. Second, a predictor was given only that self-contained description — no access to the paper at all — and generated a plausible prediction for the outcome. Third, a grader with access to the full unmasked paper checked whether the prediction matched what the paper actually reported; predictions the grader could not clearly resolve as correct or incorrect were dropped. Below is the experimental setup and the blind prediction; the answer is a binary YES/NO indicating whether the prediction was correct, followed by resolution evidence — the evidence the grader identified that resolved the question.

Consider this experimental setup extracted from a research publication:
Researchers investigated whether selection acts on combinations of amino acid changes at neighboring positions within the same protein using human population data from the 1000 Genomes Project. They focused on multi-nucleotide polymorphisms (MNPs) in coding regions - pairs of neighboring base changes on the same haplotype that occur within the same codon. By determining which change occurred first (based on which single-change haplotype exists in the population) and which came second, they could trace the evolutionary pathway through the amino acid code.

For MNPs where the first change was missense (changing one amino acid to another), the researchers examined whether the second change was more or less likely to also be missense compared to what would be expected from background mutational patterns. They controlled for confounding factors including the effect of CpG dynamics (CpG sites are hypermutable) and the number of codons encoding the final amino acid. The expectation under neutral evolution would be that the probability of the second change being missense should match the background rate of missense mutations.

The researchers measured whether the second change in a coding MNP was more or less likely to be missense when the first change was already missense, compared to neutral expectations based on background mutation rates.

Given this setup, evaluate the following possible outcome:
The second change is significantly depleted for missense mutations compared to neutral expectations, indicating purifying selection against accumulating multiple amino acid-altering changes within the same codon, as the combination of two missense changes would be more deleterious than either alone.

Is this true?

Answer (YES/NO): YES